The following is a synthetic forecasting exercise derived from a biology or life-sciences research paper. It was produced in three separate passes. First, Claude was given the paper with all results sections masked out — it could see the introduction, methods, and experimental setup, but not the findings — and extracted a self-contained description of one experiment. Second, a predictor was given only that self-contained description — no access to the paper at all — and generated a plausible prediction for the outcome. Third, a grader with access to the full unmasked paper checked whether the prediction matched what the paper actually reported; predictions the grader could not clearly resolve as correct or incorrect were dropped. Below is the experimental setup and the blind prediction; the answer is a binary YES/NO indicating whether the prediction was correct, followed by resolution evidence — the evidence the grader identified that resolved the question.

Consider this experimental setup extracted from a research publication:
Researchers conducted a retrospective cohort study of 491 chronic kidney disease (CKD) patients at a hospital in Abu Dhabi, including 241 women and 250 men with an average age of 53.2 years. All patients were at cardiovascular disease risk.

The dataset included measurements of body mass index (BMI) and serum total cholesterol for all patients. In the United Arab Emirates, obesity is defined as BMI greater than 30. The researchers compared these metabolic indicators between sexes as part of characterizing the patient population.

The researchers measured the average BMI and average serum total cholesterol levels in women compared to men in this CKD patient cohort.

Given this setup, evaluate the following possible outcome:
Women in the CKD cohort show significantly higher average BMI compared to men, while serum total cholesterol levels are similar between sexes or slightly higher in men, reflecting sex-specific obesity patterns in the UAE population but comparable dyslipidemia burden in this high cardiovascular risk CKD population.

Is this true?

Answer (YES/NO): NO